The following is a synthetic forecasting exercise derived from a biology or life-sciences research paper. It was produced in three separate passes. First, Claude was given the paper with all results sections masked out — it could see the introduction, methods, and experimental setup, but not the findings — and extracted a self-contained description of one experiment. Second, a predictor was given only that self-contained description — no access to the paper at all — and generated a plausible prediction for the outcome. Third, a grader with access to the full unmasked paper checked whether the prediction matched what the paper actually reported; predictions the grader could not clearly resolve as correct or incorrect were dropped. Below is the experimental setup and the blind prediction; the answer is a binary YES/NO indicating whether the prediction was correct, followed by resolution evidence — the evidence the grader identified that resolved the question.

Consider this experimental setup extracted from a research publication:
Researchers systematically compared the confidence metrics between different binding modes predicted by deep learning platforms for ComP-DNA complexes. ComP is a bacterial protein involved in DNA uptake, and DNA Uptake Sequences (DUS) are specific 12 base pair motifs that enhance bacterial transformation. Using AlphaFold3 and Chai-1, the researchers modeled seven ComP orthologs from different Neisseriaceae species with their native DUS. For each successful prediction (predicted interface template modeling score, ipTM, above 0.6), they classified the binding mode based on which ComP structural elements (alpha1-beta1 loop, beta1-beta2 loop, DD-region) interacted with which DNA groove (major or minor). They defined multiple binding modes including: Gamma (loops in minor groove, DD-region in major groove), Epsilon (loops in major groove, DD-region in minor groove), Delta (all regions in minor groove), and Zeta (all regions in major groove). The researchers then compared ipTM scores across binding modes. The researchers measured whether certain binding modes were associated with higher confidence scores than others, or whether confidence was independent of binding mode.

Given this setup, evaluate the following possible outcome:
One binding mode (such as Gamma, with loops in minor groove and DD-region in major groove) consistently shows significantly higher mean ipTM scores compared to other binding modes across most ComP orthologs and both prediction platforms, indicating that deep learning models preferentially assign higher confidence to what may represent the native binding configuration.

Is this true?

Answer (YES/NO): NO